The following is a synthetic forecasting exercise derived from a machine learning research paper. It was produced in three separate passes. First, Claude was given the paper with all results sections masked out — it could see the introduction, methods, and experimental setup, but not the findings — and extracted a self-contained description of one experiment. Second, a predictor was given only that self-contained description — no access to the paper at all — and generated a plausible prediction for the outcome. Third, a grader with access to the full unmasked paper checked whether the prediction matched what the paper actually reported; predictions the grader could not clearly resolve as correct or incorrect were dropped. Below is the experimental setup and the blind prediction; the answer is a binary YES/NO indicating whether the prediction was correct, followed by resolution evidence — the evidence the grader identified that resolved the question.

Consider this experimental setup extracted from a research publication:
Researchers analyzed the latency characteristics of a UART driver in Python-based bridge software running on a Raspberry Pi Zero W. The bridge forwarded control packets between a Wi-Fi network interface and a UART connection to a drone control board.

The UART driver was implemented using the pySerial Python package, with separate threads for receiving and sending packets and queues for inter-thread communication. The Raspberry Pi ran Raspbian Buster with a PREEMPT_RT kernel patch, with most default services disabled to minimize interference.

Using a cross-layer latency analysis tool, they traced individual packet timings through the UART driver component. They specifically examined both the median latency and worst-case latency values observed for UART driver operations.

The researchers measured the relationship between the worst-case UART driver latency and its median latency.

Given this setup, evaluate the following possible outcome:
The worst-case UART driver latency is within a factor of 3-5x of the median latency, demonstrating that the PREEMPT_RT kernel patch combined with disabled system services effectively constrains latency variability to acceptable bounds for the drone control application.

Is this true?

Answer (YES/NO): NO